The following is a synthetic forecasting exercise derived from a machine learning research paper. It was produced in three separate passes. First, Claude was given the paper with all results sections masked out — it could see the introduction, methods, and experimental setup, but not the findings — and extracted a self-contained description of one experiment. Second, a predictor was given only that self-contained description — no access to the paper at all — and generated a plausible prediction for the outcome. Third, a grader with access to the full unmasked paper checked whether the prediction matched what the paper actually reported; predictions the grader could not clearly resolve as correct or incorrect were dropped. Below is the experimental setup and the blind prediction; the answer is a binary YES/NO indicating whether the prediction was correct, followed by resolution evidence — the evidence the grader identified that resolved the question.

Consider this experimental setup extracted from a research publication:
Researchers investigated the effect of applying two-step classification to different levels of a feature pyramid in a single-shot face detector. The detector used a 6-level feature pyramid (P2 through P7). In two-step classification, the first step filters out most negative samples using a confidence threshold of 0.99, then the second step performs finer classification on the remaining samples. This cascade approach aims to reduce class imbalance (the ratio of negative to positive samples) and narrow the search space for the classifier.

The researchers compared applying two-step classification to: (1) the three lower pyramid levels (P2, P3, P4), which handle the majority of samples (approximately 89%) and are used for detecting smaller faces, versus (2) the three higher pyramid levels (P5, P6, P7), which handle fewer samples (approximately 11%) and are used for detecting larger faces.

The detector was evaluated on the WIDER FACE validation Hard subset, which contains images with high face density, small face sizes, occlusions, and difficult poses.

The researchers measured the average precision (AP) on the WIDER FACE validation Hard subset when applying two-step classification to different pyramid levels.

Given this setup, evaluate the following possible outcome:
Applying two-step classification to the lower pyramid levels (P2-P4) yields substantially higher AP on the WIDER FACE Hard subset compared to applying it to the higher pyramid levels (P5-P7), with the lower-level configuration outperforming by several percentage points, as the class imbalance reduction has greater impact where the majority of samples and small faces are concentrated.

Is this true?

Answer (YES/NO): NO